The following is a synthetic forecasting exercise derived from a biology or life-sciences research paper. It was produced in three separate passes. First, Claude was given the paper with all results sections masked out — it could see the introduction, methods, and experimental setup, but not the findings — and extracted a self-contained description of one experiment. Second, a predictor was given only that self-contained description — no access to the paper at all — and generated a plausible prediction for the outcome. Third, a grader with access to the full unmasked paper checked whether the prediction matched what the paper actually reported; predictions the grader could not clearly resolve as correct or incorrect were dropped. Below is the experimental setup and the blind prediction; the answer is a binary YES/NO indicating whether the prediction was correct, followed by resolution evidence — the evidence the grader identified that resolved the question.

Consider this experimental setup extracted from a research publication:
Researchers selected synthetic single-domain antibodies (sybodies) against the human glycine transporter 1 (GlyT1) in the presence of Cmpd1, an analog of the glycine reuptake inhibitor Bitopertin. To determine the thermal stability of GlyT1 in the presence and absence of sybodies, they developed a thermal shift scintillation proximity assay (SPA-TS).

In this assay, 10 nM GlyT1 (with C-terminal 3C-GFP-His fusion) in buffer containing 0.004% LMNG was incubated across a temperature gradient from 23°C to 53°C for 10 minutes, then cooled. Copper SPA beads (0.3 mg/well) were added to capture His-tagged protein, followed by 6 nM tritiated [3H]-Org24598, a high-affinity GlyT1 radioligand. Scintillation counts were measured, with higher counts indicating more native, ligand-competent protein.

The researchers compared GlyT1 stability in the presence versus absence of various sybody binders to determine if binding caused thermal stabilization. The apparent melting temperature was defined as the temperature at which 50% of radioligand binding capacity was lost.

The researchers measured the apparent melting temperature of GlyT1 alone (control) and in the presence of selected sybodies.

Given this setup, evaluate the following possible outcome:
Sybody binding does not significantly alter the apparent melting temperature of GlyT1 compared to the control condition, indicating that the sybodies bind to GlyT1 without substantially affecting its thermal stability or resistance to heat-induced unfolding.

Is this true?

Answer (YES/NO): NO